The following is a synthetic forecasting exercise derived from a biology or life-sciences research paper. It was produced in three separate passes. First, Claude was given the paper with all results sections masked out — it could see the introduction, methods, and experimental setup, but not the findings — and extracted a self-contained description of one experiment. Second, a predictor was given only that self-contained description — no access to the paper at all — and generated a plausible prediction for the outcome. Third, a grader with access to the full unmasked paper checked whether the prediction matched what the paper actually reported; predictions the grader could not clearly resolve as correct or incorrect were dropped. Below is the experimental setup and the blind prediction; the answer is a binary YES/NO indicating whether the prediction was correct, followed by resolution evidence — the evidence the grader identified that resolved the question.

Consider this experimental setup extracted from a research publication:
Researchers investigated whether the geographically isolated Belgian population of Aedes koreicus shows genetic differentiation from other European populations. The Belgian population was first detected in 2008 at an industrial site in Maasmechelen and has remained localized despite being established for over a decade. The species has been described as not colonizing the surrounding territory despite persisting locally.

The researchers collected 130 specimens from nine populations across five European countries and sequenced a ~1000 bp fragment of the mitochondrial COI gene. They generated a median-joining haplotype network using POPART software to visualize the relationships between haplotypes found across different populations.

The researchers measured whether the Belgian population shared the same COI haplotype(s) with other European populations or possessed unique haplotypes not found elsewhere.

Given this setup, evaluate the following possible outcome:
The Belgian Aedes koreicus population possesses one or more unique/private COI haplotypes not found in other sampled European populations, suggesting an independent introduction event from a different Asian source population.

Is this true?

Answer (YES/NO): NO